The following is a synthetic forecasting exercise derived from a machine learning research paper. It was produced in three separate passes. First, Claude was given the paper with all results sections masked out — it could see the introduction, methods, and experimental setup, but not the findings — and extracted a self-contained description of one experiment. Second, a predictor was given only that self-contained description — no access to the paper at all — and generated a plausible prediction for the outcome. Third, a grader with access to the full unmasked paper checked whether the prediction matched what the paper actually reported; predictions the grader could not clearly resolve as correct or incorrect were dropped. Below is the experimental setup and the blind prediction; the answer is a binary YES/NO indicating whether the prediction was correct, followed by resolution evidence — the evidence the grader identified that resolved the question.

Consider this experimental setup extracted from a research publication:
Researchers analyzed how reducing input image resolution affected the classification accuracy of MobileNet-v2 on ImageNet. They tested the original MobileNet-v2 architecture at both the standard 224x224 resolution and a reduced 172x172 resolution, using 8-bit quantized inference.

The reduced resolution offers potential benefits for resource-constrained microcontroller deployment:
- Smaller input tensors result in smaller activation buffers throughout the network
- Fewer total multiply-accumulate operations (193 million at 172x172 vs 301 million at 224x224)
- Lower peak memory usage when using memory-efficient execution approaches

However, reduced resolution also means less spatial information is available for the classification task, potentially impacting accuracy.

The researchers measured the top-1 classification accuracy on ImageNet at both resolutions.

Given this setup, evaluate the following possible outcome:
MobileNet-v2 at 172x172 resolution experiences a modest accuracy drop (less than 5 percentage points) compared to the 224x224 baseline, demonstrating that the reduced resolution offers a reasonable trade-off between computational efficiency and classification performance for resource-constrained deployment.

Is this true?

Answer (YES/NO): YES